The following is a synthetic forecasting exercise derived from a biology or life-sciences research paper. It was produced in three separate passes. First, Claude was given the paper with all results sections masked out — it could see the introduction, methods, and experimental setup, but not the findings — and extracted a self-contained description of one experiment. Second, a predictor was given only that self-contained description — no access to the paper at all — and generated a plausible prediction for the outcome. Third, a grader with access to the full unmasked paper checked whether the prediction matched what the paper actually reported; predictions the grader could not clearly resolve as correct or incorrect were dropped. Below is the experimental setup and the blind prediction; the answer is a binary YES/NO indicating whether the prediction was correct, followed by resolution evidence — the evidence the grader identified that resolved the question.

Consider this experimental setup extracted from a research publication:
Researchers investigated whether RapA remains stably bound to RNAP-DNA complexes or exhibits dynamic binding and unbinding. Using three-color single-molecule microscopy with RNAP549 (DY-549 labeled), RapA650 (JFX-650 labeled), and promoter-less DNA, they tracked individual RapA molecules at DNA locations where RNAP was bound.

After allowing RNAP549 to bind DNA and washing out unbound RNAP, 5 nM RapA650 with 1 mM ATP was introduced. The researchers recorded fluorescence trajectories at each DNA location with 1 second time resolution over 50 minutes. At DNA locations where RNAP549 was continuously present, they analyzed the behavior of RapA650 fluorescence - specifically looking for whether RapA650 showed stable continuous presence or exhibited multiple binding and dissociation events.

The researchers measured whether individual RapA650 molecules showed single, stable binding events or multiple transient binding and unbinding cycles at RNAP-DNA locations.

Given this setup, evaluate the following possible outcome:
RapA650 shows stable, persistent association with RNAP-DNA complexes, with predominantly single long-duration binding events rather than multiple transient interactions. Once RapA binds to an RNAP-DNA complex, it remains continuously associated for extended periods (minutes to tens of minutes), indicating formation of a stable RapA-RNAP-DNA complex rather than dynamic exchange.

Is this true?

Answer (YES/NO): NO